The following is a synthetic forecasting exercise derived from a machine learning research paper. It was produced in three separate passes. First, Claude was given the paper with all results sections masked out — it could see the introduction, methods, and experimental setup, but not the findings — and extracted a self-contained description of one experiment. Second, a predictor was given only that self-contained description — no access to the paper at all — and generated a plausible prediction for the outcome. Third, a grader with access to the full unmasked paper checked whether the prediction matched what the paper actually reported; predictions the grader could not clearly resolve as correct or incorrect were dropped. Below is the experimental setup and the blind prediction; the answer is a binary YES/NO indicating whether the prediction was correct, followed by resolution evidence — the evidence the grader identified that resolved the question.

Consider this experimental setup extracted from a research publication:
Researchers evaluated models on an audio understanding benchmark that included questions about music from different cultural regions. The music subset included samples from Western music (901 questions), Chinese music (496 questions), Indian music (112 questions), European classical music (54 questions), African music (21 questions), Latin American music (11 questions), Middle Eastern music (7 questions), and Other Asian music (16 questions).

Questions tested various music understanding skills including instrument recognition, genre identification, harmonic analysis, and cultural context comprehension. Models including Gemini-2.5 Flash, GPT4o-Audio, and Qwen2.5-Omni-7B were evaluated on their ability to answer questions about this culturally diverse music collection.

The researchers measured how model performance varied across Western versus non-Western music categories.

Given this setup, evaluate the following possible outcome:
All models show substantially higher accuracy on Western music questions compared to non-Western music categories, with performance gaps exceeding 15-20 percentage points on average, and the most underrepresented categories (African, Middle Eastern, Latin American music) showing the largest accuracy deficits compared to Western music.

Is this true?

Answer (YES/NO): NO